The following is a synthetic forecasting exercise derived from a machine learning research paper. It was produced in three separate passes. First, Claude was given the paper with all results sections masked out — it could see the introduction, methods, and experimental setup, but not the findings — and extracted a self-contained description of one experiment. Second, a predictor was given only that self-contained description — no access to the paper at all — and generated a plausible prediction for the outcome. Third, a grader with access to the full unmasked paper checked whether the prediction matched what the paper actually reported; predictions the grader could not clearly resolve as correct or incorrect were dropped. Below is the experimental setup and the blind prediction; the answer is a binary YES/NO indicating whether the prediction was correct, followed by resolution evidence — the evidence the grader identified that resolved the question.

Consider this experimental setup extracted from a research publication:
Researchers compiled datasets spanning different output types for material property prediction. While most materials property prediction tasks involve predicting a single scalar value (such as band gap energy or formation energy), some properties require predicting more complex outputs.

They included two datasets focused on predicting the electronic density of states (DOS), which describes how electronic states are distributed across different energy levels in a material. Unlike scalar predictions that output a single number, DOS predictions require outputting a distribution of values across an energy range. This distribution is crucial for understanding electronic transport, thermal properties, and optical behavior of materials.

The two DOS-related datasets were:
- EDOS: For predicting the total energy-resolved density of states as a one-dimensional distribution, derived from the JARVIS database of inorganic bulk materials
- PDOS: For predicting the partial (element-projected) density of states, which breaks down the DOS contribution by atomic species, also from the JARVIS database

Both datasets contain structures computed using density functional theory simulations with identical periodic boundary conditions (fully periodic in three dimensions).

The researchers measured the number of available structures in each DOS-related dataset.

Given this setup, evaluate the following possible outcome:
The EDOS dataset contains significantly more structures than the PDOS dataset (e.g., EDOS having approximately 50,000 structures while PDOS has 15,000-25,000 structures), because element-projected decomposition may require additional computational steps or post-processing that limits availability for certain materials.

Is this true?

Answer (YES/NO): NO